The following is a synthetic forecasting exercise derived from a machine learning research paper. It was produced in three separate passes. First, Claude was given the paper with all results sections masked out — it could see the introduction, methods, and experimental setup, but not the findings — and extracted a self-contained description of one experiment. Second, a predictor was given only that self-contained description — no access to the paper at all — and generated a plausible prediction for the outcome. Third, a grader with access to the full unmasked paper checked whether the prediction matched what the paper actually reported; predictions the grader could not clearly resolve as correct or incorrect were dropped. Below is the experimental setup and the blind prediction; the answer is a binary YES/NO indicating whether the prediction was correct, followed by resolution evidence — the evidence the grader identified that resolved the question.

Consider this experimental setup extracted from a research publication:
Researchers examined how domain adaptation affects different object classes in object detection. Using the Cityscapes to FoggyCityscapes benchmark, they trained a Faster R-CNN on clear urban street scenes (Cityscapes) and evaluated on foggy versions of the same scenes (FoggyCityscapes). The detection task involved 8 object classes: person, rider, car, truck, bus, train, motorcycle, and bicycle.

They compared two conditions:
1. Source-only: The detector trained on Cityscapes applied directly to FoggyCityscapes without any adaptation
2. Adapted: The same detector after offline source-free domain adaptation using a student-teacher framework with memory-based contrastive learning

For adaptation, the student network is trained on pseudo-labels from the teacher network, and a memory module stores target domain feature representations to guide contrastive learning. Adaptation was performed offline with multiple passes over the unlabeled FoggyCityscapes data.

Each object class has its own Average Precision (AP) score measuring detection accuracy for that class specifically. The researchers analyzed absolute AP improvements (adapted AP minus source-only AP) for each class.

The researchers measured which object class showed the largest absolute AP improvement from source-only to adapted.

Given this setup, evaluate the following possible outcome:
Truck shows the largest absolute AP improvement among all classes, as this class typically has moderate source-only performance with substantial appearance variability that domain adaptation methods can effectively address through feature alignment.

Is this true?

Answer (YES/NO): NO